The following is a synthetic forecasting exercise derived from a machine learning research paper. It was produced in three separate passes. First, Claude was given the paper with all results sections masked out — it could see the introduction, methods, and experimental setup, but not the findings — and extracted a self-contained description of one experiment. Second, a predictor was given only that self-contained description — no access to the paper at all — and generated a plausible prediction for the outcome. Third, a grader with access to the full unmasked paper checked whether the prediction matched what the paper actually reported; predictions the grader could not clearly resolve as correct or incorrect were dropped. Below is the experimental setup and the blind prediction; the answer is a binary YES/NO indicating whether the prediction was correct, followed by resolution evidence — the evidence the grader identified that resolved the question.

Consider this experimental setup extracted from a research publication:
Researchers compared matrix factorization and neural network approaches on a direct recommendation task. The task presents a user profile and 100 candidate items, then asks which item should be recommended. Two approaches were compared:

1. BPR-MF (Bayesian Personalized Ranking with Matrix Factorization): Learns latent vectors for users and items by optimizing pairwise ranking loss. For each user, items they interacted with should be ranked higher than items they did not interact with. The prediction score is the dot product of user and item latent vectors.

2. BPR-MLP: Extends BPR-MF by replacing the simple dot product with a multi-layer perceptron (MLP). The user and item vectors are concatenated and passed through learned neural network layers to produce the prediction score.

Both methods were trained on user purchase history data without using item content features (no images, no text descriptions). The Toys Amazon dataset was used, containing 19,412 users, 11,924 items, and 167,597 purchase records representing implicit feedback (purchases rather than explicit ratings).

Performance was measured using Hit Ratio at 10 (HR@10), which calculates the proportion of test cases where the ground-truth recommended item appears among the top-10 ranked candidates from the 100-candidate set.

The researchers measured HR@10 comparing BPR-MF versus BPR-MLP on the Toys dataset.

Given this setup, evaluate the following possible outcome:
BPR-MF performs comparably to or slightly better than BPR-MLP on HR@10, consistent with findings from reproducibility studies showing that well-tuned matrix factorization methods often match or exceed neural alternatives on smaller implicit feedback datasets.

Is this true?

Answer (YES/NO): NO